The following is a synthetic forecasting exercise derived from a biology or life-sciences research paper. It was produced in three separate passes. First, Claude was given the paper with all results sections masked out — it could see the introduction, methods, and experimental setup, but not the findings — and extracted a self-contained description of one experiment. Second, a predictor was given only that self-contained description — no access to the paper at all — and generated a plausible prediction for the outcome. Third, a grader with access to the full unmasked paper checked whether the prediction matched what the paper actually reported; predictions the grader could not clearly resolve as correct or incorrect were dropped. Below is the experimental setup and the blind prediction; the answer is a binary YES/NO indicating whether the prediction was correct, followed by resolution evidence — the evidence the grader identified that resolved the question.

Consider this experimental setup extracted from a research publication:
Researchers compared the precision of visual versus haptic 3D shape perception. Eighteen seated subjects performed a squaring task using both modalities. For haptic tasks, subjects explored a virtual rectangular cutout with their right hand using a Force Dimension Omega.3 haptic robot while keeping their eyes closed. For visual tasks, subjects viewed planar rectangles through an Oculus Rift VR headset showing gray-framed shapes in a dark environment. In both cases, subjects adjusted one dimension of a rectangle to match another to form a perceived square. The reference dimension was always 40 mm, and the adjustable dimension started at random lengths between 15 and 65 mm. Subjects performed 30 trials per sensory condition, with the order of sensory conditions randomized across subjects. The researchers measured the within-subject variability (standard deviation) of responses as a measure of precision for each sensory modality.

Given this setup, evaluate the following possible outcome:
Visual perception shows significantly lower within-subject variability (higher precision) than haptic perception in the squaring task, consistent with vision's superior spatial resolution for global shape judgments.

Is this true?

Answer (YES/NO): YES